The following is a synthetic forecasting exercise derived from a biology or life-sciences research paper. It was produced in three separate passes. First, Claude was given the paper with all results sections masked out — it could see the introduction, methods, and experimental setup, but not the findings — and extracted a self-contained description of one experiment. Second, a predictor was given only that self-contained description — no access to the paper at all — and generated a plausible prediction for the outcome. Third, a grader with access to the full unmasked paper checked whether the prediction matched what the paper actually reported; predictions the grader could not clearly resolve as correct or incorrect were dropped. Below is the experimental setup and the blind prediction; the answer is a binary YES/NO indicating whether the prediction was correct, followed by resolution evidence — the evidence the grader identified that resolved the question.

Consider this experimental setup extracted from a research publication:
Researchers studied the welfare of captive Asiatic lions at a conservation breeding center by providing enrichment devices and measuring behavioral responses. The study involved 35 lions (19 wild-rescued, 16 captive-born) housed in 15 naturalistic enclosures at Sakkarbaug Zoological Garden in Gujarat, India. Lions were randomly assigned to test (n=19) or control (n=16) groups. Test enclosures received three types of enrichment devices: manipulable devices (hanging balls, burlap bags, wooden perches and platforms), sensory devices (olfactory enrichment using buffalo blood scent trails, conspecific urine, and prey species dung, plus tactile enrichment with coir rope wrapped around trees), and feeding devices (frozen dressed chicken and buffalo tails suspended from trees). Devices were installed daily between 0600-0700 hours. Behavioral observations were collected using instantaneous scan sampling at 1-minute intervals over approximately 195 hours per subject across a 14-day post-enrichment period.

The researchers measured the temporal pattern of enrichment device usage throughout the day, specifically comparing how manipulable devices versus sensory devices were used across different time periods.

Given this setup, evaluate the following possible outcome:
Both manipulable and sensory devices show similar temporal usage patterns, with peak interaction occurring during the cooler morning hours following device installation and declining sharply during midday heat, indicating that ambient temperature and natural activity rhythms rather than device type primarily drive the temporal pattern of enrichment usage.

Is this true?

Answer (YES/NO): NO